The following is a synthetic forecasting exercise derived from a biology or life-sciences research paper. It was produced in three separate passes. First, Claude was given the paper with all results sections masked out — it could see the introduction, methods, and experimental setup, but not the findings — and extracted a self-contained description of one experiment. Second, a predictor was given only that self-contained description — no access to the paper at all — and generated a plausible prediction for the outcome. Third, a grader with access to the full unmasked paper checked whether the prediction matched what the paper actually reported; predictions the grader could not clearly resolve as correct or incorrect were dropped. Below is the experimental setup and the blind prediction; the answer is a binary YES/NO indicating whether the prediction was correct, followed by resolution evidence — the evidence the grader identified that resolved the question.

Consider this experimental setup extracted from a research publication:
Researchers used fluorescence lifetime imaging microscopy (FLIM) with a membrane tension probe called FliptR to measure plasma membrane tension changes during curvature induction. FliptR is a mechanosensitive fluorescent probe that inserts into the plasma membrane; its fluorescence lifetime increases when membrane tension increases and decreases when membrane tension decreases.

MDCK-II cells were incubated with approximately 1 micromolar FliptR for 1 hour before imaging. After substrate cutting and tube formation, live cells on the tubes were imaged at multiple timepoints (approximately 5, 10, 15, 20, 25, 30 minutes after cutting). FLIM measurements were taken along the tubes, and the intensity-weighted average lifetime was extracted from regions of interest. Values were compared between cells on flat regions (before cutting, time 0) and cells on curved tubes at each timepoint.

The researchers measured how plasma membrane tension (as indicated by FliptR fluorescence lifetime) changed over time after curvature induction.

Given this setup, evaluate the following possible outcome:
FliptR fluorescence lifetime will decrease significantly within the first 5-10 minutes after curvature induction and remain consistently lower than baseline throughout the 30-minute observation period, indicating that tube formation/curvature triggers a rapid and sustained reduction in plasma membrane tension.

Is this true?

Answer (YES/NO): NO